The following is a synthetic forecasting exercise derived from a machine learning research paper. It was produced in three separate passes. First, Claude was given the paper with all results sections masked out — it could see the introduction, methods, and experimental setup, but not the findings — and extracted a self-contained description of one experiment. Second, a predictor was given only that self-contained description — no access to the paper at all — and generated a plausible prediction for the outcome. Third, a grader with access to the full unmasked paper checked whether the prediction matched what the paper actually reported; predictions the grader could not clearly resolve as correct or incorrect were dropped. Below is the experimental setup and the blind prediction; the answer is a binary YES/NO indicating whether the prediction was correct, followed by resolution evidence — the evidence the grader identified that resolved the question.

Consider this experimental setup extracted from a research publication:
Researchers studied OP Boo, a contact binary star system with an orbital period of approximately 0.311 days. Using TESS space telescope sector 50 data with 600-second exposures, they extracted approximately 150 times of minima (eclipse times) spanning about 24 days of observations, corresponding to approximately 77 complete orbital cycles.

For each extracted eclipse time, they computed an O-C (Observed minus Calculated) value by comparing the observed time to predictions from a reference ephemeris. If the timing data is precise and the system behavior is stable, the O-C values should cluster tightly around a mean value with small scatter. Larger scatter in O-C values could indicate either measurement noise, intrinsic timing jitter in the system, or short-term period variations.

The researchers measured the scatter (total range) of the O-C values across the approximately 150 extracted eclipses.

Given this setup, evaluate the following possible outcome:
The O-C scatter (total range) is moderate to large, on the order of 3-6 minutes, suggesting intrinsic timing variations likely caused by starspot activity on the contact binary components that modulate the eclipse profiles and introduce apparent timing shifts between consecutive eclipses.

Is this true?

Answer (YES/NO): YES